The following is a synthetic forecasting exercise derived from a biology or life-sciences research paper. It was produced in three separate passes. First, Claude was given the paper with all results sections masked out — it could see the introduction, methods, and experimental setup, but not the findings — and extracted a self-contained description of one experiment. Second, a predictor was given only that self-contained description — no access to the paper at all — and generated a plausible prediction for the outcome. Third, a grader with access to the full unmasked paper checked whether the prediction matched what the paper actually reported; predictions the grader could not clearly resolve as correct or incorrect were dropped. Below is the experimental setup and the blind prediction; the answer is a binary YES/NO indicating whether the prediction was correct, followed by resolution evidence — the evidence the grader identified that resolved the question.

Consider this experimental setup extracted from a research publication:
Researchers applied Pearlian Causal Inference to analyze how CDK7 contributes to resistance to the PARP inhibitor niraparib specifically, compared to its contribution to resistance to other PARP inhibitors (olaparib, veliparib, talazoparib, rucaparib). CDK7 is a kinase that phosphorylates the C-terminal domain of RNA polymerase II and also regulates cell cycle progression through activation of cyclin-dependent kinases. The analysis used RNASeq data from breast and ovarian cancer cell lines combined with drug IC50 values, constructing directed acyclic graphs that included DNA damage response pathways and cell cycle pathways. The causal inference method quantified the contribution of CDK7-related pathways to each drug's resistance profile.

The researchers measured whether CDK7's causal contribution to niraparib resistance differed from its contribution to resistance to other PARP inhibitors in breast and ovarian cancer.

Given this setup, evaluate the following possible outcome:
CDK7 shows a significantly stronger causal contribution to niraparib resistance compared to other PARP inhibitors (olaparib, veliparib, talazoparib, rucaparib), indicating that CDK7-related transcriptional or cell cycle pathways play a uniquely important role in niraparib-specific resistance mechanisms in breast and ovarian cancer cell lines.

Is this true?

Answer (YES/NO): YES